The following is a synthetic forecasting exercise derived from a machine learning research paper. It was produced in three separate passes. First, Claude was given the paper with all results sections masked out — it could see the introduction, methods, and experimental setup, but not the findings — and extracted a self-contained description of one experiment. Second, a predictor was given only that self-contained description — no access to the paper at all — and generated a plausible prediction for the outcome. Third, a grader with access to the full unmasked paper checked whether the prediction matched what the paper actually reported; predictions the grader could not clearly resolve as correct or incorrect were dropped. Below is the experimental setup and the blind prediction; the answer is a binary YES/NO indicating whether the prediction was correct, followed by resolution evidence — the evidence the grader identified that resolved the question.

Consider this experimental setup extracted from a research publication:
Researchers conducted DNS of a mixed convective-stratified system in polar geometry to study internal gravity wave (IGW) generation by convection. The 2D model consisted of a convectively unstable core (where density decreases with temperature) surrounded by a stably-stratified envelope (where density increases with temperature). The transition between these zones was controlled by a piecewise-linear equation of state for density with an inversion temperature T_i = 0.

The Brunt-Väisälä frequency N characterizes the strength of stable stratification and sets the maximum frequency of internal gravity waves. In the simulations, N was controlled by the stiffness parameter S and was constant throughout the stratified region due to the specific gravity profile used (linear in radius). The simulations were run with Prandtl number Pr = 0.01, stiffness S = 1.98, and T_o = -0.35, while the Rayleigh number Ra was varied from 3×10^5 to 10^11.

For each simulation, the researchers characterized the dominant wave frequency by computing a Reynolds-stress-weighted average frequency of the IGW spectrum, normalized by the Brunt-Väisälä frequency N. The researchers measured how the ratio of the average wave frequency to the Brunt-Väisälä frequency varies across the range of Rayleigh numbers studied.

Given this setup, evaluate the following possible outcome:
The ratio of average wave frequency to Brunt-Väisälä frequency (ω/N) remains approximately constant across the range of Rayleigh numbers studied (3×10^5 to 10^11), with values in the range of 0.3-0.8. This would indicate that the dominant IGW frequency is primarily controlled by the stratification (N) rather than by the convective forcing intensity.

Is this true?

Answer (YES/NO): NO